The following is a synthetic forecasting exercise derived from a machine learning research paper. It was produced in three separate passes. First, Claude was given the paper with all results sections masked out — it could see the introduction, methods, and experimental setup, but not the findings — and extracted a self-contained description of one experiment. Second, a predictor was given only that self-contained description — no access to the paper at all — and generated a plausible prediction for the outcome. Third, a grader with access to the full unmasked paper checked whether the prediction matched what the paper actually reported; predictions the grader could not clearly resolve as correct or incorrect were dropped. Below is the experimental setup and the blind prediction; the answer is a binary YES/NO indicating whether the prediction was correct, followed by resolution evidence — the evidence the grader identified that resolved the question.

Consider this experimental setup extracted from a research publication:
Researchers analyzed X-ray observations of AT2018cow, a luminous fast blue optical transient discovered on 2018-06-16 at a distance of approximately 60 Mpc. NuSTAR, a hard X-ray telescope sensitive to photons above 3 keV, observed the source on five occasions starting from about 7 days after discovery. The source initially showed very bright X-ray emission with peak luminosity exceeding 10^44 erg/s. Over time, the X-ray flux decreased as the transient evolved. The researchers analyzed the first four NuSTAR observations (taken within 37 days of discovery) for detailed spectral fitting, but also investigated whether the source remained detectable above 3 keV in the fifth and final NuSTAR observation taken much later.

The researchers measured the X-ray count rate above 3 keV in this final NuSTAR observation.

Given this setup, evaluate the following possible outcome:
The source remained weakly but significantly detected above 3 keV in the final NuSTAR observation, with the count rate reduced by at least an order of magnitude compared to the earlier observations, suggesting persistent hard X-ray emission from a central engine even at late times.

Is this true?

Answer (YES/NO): NO